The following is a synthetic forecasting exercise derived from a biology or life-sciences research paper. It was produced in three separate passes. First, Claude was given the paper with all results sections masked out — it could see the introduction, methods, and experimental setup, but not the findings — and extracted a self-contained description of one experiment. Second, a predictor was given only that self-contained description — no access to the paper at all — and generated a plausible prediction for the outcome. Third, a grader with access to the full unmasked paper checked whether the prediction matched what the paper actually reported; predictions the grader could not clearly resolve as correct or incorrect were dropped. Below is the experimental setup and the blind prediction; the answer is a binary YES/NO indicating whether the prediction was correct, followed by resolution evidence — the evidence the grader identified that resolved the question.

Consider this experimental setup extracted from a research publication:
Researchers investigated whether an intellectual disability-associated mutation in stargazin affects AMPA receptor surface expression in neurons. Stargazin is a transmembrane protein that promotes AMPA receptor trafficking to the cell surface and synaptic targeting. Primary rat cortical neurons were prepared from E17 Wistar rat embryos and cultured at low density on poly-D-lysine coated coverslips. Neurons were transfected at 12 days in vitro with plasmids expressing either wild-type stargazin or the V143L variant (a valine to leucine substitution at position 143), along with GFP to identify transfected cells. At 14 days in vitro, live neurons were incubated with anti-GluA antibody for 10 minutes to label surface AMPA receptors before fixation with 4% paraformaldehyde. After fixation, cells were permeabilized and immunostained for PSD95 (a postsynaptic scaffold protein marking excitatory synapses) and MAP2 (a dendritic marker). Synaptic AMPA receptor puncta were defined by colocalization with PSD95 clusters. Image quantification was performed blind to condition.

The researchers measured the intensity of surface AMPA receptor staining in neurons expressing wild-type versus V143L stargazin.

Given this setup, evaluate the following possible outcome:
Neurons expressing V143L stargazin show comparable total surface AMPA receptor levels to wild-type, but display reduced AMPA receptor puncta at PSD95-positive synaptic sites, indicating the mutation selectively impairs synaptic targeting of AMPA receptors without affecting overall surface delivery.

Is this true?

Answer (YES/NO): NO